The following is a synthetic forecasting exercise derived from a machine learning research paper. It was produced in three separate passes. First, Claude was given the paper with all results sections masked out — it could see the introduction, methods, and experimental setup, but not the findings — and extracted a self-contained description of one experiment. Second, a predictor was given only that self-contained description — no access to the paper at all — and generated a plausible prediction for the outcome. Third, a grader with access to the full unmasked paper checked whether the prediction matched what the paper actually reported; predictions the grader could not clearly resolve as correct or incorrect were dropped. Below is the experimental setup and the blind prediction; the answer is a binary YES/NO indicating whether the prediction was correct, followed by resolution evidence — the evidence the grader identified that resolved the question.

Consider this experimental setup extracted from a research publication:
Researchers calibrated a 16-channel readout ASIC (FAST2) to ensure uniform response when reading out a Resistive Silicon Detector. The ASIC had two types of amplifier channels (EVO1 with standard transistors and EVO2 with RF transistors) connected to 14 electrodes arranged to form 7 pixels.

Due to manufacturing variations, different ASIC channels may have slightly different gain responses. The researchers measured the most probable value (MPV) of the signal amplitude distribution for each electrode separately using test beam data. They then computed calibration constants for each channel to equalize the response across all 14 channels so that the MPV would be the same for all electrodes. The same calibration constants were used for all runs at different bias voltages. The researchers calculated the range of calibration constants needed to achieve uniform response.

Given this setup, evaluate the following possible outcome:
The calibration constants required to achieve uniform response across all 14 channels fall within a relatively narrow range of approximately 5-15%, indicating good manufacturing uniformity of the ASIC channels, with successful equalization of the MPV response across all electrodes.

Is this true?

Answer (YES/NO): NO